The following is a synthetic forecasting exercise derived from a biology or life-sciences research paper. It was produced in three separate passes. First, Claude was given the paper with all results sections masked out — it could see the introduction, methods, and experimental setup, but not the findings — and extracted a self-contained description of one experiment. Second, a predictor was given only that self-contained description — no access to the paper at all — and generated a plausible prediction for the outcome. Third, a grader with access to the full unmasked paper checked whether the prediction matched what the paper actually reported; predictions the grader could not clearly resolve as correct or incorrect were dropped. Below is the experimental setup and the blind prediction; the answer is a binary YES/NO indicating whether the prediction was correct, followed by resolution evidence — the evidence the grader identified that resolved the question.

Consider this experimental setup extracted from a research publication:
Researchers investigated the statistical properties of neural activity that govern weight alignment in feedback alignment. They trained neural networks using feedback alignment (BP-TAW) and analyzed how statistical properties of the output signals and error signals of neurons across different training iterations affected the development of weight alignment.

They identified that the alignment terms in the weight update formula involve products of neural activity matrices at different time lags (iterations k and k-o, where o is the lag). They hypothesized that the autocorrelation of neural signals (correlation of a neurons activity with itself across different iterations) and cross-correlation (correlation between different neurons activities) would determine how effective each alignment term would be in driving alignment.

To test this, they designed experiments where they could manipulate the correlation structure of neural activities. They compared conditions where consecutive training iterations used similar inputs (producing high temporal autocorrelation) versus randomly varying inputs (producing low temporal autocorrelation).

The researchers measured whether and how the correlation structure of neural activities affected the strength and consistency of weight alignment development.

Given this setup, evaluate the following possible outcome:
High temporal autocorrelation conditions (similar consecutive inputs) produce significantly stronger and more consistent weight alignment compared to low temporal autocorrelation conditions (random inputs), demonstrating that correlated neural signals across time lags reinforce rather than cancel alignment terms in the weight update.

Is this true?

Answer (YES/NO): NO